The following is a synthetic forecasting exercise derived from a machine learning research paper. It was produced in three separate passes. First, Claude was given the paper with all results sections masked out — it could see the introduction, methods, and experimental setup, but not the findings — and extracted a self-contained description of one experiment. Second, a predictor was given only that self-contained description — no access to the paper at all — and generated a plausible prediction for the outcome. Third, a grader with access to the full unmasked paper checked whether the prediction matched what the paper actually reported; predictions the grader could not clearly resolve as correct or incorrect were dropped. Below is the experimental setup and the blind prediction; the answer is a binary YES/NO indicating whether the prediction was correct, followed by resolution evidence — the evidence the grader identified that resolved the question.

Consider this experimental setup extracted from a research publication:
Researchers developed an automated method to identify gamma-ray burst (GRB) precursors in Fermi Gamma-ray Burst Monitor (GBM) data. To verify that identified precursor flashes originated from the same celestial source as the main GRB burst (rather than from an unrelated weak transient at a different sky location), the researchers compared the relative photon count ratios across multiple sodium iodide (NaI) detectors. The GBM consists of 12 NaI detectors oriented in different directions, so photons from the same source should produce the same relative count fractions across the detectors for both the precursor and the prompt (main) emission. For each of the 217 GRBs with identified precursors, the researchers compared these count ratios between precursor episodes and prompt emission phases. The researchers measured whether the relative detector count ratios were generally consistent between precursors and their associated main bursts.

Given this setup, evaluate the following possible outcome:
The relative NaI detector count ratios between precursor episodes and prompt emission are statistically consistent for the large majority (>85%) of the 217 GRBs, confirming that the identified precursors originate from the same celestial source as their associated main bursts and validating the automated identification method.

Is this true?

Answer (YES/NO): YES